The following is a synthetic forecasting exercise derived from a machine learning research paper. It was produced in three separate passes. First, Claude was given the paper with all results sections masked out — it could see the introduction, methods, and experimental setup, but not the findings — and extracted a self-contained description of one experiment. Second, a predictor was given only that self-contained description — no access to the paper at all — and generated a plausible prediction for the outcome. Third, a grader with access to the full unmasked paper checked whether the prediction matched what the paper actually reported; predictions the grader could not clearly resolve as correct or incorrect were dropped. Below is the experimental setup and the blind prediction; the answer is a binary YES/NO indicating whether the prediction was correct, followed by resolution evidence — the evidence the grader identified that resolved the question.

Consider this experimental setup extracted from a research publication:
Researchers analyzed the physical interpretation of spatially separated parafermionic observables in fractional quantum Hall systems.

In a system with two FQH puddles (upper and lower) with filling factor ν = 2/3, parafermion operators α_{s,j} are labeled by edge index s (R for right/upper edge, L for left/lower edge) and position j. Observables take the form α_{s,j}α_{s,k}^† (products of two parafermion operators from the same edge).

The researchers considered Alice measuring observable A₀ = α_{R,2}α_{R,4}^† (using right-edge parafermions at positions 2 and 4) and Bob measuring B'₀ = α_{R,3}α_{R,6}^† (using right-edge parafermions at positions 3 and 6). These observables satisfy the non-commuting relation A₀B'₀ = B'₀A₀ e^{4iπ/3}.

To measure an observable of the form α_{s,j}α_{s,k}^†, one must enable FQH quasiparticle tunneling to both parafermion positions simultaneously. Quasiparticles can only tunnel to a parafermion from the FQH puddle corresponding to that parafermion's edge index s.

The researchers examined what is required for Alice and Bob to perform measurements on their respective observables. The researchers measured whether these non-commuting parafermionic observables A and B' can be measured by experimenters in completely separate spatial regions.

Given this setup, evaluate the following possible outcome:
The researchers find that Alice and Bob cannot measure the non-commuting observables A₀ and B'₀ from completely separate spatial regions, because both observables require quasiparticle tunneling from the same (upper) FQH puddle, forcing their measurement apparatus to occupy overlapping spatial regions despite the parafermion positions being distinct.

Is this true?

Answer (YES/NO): YES